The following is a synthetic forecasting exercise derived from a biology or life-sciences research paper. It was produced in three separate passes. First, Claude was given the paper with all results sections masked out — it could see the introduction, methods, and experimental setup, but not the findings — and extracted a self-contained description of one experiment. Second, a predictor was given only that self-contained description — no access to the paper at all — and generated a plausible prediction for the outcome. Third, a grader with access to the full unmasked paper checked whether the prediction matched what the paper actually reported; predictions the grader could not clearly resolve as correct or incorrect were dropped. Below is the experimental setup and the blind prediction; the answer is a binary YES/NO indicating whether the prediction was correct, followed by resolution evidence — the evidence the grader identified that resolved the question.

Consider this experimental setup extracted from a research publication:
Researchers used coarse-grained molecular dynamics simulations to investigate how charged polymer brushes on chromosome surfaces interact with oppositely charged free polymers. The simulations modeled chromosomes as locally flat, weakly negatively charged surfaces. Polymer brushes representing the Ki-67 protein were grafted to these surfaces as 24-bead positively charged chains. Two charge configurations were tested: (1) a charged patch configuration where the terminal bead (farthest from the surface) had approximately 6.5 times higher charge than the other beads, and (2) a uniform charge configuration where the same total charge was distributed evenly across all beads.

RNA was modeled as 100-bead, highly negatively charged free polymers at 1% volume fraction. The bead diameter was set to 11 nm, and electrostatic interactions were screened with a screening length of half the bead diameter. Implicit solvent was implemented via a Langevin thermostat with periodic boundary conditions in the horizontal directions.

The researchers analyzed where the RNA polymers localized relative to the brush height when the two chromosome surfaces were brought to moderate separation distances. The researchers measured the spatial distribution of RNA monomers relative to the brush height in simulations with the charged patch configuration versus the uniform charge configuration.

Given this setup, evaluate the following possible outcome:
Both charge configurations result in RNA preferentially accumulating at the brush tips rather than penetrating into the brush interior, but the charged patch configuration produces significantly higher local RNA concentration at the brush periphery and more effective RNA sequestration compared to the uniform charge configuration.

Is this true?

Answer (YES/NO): NO